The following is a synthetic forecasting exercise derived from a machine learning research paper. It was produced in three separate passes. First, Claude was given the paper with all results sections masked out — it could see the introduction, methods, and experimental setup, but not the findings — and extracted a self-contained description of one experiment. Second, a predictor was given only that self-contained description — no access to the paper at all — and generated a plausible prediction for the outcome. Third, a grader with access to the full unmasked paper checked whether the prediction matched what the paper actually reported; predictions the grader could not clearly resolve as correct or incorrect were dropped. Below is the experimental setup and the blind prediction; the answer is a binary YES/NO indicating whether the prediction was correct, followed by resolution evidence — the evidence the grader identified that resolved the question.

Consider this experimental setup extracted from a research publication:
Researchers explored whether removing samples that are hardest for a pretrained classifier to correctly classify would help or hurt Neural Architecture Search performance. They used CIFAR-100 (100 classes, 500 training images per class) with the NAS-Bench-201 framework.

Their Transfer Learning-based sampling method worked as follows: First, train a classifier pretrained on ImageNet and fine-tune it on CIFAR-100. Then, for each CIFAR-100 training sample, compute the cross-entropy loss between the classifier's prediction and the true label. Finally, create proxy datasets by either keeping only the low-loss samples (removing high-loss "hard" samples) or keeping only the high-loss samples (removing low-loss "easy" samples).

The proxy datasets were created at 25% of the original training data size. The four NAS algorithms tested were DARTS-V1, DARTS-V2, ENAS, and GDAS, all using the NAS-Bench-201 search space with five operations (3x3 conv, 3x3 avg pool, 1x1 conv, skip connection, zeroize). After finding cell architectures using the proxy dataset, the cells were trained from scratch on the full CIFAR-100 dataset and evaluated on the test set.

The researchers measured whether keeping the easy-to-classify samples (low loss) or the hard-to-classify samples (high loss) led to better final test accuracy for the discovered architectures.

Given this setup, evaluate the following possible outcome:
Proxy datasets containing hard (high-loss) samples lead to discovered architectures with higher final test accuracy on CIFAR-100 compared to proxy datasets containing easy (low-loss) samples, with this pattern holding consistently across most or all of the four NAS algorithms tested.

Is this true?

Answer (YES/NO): NO